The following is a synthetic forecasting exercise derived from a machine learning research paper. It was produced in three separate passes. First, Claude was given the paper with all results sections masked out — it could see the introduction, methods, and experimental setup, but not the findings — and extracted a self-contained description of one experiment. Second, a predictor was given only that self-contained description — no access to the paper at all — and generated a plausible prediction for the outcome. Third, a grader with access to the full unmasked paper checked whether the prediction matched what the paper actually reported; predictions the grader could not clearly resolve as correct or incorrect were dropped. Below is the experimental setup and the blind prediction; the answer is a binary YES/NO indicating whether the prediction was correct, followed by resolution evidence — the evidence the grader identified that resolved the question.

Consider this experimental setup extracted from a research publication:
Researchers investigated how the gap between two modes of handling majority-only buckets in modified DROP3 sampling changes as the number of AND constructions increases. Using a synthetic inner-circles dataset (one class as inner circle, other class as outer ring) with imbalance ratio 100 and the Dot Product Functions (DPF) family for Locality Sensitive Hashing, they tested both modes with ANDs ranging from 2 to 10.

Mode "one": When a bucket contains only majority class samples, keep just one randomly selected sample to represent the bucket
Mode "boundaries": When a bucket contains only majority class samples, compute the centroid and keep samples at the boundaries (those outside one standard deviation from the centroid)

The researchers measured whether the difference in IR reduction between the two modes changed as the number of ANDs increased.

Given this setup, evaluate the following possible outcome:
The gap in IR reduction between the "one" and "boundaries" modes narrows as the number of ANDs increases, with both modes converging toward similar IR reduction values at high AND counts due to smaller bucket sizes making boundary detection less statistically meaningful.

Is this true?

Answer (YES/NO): YES